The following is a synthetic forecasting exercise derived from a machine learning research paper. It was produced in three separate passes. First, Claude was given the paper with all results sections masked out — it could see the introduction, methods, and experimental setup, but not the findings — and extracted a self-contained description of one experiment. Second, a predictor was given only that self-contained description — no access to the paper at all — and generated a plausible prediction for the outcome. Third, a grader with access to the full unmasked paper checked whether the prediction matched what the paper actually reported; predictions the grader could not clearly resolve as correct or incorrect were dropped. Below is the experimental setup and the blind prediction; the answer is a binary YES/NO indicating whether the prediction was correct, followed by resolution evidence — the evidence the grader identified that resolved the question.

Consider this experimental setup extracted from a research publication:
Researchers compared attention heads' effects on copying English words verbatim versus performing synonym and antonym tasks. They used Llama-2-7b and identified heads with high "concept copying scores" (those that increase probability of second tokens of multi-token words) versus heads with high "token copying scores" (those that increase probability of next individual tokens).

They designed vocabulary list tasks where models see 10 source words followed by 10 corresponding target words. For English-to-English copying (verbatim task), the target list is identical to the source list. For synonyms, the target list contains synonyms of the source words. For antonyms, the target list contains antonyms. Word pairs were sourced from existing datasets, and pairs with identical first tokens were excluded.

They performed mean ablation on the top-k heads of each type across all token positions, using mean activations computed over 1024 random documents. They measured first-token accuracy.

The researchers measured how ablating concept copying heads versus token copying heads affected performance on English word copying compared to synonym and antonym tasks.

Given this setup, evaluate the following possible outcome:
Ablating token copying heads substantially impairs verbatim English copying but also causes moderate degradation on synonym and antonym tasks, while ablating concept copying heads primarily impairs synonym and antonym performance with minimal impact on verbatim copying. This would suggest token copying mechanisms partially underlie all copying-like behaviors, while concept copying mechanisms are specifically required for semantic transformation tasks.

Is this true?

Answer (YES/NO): NO